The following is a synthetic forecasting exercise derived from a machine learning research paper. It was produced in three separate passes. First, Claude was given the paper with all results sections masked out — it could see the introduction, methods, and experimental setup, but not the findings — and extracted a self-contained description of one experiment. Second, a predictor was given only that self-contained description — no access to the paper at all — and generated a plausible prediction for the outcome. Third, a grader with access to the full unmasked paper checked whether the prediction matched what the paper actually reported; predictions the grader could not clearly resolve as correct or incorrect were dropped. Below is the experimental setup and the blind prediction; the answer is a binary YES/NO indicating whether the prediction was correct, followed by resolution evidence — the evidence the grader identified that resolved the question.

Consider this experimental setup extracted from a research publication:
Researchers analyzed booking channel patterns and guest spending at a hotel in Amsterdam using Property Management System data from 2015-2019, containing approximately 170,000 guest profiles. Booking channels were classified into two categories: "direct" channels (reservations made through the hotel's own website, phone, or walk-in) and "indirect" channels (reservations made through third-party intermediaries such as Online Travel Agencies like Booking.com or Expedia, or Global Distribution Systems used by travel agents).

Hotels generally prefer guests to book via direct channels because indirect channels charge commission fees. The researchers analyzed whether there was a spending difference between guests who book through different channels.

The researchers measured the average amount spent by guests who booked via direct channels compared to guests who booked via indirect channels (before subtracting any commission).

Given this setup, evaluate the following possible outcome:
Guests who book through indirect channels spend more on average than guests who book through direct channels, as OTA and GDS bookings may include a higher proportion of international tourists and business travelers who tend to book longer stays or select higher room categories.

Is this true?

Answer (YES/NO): NO